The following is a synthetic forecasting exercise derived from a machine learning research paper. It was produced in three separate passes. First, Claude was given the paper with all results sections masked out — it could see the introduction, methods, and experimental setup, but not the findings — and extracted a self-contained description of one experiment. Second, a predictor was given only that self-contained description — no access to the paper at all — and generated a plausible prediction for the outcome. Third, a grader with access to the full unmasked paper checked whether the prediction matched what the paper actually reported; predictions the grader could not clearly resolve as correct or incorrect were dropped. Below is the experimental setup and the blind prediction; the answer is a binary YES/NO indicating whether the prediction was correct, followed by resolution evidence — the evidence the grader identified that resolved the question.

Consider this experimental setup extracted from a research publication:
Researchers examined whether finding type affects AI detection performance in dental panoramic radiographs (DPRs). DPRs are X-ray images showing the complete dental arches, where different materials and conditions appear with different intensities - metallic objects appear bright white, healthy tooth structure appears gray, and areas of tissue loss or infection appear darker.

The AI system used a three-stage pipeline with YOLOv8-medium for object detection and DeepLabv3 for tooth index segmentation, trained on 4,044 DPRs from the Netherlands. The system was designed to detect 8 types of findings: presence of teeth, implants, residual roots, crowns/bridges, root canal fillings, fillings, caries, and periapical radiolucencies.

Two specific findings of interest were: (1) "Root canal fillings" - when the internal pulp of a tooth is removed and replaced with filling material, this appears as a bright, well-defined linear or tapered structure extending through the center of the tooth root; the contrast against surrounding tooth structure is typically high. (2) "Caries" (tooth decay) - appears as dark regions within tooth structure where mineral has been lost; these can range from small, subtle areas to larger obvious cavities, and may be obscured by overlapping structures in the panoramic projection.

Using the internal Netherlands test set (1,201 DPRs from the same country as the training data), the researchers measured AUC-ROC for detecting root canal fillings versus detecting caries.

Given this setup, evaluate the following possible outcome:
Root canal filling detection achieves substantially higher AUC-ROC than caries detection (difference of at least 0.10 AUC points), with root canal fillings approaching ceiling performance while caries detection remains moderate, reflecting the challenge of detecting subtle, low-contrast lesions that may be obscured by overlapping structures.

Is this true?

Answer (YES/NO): YES